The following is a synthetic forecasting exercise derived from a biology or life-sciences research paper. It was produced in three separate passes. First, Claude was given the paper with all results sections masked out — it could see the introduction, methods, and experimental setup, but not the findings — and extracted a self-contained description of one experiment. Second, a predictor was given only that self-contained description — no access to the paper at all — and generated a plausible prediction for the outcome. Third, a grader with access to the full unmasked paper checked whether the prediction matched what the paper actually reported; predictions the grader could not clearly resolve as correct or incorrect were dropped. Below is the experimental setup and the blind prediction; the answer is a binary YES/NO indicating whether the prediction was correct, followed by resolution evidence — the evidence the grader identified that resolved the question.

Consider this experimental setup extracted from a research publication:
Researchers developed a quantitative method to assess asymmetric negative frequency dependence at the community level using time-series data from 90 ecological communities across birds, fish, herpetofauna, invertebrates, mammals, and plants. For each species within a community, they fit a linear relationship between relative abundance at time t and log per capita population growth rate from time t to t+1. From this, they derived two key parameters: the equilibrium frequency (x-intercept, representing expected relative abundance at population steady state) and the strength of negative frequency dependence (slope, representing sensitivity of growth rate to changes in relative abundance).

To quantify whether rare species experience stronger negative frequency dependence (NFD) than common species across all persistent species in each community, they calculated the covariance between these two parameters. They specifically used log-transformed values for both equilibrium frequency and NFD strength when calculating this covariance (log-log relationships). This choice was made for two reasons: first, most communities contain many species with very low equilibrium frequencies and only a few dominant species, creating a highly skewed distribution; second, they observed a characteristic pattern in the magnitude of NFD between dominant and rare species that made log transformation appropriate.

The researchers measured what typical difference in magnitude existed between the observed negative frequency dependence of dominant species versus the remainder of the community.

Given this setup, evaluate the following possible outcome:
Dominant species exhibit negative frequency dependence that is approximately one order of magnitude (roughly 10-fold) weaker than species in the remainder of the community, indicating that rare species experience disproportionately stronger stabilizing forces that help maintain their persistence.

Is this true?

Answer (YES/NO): YES